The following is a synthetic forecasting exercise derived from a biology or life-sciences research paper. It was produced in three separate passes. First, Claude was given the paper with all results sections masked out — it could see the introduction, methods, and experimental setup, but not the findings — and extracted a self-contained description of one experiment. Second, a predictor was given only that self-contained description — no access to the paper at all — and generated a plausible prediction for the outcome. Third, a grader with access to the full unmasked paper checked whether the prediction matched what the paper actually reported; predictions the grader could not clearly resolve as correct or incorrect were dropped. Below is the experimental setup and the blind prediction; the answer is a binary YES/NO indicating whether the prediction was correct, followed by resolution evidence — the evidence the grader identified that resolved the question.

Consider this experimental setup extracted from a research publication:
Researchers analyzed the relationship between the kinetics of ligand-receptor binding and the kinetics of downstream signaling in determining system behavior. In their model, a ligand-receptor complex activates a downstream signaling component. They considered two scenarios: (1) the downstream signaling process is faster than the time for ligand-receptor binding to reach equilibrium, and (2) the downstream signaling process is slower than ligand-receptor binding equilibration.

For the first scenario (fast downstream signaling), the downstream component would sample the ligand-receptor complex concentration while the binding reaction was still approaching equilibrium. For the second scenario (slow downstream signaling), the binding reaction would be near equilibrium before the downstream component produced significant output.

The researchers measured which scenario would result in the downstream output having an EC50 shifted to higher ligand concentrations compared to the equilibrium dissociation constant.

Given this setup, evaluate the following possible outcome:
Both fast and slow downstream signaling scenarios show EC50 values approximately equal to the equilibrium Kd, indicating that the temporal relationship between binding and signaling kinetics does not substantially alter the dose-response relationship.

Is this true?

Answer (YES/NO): NO